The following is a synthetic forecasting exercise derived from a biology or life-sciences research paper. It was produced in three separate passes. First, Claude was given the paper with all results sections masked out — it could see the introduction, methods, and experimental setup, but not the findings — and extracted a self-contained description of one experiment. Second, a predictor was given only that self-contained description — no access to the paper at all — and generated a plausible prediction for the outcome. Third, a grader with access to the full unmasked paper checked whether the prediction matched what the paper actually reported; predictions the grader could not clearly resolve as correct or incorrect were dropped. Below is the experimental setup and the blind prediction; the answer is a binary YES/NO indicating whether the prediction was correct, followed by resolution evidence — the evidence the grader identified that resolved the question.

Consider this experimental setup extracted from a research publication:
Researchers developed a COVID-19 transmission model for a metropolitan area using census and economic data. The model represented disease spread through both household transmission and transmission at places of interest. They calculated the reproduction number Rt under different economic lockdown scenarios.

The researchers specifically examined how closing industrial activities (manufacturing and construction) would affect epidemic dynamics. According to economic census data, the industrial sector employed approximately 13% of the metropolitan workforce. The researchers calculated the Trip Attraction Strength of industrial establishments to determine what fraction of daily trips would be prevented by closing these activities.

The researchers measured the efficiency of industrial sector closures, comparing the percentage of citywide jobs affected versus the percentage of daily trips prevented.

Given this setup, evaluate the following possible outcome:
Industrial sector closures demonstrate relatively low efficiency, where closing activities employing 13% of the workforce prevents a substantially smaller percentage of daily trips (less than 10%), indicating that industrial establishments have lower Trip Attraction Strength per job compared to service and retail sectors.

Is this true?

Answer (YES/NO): YES